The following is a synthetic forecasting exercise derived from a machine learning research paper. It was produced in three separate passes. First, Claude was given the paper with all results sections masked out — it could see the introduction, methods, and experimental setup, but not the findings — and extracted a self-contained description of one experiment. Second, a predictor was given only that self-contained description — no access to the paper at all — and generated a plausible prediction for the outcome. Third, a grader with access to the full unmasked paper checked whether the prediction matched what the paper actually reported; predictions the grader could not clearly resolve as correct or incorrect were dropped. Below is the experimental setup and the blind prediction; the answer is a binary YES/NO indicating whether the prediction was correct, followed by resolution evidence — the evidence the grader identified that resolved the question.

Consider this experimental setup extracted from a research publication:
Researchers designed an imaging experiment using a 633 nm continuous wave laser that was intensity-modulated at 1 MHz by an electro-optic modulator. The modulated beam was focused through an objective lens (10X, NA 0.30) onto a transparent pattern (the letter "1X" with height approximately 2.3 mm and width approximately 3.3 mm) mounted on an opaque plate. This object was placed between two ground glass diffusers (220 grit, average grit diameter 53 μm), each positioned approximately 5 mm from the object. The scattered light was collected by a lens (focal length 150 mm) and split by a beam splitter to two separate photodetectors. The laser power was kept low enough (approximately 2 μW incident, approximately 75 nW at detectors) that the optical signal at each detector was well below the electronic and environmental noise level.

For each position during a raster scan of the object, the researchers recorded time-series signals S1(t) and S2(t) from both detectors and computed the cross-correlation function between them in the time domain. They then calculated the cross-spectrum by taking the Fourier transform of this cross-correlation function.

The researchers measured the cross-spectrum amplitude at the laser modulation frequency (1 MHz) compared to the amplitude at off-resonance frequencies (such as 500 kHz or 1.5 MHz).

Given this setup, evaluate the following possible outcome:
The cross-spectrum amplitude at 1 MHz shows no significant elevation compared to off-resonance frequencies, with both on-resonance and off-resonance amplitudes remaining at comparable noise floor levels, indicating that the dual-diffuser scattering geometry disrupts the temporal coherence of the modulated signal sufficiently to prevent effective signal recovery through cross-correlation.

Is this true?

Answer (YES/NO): NO